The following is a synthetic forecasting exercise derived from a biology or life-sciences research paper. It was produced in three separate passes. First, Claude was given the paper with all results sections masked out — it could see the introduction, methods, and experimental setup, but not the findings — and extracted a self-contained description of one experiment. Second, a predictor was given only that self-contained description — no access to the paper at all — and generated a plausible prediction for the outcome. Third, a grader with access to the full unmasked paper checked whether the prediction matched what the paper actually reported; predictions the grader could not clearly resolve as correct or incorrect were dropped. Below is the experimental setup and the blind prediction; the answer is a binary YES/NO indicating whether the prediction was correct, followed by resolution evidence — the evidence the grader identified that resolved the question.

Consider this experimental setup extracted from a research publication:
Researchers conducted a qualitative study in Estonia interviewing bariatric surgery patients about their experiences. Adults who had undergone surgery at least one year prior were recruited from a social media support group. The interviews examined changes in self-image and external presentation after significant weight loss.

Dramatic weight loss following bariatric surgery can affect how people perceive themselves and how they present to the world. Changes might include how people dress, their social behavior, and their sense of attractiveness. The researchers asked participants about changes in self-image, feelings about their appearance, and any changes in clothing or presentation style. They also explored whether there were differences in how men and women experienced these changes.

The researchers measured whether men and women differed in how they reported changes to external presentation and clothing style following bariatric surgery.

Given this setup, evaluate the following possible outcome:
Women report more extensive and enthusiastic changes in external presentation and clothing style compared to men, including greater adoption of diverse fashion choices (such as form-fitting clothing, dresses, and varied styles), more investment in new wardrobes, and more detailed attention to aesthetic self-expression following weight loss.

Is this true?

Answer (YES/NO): YES